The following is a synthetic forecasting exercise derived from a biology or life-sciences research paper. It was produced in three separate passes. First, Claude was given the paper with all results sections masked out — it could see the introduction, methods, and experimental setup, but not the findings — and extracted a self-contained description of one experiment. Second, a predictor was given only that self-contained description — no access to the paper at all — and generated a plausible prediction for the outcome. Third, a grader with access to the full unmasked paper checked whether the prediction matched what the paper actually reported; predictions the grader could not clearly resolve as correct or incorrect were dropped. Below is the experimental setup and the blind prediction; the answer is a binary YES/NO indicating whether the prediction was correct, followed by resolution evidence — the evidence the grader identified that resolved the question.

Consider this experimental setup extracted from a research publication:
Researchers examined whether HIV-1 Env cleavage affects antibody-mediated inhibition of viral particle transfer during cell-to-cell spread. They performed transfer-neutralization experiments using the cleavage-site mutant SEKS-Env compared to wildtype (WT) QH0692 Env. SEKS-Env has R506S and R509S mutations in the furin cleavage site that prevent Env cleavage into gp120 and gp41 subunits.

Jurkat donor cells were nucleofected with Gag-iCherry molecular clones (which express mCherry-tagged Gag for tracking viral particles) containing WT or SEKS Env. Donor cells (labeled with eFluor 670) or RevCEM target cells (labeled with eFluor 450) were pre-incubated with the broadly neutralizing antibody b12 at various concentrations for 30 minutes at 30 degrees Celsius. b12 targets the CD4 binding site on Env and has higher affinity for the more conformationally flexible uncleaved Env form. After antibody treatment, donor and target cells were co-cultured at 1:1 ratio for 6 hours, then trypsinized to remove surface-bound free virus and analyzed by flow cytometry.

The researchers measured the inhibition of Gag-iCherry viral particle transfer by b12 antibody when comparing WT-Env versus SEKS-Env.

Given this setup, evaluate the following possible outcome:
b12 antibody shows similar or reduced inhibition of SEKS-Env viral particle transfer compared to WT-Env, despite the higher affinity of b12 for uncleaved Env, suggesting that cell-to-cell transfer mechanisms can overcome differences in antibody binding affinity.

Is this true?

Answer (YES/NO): NO